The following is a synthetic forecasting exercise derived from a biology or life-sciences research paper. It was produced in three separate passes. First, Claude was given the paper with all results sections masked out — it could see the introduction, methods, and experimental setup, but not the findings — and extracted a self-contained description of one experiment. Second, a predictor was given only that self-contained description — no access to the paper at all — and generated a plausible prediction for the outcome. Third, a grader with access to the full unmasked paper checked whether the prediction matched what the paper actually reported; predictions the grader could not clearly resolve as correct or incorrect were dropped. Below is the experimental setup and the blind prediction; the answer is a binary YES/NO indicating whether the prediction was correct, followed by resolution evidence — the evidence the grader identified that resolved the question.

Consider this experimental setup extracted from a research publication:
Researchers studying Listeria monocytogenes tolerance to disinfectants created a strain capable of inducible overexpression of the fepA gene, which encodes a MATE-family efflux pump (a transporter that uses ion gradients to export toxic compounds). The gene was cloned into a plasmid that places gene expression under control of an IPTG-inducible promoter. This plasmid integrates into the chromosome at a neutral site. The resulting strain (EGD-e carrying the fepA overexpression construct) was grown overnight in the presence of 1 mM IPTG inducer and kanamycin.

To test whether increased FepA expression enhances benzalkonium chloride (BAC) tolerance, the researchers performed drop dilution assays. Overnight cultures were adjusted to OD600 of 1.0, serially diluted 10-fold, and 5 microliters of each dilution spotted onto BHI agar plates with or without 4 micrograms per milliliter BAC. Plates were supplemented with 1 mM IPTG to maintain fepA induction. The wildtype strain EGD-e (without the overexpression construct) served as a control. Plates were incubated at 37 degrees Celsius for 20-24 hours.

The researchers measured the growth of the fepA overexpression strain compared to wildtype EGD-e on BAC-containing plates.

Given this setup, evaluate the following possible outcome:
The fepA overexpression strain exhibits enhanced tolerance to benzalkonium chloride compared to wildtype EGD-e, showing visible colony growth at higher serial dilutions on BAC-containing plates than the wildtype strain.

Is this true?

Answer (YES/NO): YES